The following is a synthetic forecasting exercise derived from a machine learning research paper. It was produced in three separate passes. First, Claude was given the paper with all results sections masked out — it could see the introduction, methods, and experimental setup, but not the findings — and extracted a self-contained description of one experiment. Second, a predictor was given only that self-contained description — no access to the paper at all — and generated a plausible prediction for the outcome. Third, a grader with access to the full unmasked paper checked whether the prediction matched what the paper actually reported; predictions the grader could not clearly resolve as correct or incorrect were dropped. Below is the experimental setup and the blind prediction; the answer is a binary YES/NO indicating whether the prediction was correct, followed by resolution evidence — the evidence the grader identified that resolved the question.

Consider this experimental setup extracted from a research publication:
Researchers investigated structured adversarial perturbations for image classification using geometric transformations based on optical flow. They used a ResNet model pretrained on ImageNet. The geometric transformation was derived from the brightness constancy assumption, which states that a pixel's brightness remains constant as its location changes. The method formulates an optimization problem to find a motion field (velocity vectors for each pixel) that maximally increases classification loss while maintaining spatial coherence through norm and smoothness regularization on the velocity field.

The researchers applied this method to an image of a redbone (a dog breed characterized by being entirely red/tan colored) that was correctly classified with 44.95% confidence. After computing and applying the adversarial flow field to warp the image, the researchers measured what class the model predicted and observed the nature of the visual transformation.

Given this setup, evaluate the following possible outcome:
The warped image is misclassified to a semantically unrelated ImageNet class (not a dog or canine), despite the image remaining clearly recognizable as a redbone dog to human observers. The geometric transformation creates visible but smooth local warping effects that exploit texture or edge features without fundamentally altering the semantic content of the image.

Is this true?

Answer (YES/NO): NO